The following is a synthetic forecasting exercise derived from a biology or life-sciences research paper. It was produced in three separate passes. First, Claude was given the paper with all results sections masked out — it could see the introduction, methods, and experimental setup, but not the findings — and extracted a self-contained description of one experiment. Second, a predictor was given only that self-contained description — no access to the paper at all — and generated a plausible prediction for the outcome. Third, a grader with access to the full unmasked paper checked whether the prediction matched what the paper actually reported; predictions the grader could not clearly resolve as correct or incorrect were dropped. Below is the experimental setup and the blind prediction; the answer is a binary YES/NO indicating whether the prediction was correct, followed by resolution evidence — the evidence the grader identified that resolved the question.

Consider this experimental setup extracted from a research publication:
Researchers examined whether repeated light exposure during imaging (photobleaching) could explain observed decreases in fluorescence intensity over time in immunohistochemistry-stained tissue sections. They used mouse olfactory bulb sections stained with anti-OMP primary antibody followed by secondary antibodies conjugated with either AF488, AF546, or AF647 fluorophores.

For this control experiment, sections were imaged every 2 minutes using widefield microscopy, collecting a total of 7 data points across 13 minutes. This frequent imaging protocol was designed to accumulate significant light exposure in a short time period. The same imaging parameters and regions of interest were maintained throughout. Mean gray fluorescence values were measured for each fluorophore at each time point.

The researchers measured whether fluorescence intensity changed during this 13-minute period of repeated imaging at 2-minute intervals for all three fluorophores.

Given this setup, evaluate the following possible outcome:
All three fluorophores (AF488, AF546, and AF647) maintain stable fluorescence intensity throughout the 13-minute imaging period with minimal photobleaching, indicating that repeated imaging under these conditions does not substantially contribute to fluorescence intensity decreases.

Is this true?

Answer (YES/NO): YES